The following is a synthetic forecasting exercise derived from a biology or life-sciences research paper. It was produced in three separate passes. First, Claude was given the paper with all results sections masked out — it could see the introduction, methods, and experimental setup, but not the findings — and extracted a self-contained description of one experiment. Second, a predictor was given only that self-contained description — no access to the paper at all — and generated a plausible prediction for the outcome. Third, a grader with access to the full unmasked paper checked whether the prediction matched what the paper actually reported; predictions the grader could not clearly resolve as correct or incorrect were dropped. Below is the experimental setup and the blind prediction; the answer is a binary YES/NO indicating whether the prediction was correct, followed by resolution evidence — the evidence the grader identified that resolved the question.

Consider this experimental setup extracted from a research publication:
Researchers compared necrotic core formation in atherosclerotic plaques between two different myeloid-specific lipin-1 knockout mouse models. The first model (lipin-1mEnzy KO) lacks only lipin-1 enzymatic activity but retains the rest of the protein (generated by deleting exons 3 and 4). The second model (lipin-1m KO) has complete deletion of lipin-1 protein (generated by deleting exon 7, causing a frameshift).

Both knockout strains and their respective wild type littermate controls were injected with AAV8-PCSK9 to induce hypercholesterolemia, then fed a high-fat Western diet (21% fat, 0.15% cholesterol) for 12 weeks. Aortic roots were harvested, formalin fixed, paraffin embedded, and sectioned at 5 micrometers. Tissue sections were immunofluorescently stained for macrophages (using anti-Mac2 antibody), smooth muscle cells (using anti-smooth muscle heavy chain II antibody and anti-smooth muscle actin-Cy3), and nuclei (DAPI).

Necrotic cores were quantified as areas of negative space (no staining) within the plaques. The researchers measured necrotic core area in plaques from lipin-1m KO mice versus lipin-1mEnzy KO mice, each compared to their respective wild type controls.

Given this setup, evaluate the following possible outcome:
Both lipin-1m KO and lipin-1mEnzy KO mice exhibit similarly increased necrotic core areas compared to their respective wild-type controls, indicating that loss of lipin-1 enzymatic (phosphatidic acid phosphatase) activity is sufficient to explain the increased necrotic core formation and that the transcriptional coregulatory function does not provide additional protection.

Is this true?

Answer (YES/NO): NO